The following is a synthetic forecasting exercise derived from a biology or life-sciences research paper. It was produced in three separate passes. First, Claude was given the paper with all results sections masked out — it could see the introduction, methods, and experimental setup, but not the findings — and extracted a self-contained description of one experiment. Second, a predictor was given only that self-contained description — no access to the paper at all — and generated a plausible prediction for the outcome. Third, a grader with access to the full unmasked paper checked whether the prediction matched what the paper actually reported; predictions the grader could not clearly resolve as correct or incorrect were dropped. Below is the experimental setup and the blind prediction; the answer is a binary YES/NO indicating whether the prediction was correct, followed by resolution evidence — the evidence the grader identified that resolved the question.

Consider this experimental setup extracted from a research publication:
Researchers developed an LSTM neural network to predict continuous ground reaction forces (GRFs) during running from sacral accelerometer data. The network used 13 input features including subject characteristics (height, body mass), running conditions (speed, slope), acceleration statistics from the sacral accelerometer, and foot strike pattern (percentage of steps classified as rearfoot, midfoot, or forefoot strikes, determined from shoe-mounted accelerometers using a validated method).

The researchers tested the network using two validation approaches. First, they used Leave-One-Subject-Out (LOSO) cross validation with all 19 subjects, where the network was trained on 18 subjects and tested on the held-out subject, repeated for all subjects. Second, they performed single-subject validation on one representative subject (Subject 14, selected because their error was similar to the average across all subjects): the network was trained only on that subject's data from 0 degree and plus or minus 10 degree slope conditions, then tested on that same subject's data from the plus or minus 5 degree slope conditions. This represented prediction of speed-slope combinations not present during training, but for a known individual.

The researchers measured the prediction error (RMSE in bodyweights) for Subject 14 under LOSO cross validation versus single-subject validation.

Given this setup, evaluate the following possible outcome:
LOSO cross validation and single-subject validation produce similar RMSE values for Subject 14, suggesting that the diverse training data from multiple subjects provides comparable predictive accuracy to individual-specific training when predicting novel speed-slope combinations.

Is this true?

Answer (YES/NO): NO